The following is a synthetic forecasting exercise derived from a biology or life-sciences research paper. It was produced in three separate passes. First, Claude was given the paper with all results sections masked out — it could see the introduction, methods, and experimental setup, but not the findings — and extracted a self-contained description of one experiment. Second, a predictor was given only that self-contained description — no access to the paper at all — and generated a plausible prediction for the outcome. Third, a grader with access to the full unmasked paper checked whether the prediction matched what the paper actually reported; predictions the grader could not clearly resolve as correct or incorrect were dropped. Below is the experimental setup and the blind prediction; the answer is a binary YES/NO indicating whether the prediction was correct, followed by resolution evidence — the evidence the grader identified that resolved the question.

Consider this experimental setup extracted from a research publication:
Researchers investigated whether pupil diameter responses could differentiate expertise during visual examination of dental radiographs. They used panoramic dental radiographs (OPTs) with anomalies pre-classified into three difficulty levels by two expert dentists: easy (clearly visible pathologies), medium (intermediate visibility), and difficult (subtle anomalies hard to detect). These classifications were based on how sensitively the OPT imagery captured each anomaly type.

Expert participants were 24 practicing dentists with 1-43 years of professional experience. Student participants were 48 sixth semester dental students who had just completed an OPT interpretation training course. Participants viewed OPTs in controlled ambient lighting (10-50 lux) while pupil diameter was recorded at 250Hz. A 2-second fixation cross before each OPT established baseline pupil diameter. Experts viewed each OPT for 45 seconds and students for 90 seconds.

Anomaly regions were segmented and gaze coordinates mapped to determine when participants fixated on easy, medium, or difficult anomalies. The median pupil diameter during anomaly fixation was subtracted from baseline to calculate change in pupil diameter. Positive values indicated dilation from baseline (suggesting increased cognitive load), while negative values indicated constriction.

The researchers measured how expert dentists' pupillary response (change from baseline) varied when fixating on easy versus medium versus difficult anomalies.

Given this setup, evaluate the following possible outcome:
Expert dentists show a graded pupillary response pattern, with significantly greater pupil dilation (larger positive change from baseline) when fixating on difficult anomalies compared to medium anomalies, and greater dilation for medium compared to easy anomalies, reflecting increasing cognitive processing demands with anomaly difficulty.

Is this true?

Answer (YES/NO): NO